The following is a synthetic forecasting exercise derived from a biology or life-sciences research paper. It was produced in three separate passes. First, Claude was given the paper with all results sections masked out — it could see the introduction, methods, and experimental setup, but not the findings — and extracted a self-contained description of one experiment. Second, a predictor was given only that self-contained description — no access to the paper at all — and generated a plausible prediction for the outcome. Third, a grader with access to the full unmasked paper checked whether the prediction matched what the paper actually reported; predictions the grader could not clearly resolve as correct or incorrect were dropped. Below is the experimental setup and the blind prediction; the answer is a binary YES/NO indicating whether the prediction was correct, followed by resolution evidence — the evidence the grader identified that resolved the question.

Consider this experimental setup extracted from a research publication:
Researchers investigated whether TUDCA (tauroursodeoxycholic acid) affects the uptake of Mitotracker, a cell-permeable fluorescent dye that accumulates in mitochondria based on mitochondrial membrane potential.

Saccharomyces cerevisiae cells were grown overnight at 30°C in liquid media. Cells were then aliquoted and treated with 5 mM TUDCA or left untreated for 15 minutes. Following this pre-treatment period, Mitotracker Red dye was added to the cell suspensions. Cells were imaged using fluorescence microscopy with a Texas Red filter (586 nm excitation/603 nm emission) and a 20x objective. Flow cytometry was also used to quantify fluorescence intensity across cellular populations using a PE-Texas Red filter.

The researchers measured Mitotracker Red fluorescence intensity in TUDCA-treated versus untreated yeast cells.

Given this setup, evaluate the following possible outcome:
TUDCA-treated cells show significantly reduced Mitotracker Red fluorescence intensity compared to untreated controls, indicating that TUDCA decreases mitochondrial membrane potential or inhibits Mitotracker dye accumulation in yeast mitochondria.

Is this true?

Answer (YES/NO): NO